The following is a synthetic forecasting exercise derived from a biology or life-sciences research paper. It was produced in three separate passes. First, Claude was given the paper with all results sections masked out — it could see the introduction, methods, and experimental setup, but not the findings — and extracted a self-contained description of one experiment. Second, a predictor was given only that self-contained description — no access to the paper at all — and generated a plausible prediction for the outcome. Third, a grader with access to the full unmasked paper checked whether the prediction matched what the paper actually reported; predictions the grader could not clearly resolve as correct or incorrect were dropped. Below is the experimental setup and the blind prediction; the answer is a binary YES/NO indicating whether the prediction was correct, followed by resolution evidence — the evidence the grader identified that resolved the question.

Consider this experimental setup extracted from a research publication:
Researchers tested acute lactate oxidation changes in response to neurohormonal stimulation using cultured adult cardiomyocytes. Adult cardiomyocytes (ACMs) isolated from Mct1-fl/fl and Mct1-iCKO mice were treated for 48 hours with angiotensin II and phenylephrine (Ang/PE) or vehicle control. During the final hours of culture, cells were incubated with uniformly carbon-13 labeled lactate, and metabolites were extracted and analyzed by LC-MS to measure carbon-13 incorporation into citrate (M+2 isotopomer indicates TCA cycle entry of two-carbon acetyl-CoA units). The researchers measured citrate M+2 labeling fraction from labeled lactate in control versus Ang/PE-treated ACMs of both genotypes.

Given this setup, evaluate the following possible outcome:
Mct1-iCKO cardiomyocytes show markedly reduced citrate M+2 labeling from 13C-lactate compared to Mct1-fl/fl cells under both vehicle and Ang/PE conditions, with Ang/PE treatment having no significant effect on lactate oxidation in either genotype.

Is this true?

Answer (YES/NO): NO